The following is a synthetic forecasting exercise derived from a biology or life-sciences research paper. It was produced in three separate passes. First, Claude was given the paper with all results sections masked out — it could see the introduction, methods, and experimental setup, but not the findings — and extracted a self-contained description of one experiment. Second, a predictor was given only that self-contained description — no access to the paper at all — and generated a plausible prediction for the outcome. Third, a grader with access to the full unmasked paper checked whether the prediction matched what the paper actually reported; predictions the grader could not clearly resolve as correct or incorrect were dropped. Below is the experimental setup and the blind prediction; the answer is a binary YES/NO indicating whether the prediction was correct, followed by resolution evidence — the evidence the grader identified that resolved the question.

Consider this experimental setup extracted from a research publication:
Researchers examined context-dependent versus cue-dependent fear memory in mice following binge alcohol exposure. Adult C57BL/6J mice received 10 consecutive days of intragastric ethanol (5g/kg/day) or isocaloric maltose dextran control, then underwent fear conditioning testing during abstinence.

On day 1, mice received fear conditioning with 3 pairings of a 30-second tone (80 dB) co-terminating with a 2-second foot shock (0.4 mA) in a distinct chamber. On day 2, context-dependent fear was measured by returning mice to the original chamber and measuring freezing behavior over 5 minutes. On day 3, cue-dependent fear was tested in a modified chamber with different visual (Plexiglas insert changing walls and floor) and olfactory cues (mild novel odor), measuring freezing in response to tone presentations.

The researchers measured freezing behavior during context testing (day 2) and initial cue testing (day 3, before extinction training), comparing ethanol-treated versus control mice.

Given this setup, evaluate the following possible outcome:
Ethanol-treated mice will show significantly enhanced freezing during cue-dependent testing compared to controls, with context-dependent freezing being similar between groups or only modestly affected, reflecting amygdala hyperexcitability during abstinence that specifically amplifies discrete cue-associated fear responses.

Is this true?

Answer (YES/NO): NO